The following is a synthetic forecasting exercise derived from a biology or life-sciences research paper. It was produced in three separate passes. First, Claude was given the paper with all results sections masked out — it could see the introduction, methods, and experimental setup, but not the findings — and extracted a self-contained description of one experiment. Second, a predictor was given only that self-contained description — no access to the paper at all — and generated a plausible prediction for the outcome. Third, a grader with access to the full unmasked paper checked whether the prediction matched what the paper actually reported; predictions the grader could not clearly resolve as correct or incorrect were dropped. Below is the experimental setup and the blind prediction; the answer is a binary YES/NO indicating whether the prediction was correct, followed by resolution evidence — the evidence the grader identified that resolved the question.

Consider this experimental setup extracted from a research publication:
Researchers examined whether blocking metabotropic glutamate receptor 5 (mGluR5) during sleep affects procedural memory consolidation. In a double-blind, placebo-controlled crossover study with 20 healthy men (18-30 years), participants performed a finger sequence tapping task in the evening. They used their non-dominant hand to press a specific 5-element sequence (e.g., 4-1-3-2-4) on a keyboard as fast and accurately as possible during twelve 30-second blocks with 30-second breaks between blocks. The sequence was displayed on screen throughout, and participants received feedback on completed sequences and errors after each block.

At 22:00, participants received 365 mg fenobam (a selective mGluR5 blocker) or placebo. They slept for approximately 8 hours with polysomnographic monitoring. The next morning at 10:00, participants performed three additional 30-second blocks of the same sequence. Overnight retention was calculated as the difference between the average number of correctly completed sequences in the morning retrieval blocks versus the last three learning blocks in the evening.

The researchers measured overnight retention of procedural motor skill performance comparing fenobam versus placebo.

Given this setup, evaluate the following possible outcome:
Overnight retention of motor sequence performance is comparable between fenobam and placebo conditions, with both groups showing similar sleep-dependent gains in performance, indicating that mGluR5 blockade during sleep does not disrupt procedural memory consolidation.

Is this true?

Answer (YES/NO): YES